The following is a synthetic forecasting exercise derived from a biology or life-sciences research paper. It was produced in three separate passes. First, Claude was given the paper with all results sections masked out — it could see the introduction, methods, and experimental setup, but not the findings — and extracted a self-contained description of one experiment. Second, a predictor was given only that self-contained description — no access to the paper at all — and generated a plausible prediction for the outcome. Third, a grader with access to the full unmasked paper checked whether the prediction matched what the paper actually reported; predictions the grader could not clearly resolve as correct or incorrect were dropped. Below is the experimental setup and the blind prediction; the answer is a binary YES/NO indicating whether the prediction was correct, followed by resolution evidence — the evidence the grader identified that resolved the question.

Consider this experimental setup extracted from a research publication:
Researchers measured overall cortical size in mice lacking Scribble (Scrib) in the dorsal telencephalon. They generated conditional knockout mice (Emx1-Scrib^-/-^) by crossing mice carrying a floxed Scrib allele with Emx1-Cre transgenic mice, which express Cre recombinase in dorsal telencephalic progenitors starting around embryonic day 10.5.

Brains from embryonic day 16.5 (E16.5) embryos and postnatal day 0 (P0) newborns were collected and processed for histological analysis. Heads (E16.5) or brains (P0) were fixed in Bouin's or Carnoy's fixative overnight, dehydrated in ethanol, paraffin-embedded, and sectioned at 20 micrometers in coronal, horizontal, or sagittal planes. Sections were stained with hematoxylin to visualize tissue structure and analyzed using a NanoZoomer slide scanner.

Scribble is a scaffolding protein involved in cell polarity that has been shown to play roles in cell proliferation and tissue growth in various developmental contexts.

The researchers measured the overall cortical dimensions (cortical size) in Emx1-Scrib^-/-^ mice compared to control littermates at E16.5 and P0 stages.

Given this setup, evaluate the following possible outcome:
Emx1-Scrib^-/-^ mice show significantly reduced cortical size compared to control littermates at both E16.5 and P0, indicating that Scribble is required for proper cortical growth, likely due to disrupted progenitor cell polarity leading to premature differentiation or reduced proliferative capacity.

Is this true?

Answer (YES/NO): NO